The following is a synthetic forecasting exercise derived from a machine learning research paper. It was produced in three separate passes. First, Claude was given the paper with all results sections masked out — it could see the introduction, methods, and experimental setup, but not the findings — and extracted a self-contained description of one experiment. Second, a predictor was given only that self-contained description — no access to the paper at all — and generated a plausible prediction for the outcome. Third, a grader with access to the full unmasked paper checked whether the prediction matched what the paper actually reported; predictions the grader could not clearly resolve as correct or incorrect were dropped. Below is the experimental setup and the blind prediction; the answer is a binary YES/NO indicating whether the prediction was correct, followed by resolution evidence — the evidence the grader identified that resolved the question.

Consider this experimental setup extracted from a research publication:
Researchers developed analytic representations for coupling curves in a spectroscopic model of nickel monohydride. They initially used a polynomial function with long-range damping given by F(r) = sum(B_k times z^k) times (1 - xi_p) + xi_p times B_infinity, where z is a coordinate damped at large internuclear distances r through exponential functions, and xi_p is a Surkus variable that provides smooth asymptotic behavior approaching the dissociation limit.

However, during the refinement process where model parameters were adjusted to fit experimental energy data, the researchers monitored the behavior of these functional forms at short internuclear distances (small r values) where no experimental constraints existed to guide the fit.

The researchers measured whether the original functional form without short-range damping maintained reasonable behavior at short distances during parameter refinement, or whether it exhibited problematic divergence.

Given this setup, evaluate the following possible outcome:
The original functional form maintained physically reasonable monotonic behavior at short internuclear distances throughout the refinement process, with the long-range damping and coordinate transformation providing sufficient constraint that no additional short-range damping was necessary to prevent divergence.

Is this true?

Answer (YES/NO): NO